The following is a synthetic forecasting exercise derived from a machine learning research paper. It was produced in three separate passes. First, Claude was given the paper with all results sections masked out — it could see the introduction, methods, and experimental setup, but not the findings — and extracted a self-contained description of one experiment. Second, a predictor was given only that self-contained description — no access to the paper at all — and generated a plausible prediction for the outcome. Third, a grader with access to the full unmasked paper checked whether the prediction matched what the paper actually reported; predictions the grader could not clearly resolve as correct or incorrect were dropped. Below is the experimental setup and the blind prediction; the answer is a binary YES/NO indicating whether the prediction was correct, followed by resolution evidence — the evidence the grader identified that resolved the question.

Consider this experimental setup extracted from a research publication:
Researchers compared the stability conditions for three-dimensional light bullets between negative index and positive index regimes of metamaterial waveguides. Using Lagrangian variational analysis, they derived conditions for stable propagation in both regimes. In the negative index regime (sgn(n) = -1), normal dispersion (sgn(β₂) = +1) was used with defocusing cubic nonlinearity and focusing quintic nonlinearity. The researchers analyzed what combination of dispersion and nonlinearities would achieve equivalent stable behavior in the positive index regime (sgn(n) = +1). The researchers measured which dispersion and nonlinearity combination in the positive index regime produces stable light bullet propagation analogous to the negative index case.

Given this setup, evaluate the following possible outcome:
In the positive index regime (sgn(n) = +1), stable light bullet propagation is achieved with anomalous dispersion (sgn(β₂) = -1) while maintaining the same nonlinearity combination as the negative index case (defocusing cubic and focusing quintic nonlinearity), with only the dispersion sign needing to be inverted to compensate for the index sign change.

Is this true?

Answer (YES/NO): NO